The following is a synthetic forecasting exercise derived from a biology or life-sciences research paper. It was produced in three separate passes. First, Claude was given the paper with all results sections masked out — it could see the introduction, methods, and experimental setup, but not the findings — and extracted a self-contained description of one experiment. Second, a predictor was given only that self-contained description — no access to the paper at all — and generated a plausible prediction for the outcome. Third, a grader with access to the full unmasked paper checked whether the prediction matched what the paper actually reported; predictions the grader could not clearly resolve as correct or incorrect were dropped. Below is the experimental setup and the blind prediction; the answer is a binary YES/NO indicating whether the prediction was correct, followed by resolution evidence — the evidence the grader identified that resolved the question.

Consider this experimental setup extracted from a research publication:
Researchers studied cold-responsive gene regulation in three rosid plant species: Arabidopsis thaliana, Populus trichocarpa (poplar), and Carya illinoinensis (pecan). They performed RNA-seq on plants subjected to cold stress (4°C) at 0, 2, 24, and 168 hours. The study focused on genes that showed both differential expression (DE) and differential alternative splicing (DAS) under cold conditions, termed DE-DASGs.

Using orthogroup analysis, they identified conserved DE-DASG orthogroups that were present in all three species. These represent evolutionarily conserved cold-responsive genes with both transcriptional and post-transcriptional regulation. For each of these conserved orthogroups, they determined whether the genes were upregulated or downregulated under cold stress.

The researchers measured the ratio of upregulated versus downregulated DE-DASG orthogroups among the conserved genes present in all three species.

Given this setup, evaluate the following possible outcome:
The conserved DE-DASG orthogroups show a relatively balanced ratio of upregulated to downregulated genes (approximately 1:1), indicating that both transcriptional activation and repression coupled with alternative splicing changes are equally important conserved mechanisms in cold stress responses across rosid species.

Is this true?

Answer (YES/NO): NO